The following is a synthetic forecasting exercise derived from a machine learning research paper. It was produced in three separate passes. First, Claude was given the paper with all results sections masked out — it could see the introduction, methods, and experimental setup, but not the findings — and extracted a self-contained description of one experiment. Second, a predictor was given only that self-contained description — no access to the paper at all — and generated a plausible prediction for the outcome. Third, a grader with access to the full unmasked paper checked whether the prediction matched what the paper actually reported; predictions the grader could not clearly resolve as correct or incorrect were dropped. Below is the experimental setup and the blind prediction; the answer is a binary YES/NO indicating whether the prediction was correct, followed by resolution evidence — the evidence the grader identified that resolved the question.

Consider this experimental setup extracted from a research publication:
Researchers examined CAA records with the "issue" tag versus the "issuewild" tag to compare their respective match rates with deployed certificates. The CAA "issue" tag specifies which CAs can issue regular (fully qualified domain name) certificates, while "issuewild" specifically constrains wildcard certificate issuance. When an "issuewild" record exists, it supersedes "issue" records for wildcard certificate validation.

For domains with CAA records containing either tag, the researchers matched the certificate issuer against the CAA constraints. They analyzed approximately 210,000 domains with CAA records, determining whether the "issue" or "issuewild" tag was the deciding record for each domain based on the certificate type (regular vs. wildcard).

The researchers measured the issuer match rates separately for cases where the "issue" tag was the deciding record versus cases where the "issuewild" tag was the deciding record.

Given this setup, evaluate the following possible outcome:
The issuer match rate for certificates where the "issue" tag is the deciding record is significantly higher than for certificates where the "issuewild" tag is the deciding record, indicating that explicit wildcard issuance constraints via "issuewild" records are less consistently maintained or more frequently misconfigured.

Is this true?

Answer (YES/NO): NO